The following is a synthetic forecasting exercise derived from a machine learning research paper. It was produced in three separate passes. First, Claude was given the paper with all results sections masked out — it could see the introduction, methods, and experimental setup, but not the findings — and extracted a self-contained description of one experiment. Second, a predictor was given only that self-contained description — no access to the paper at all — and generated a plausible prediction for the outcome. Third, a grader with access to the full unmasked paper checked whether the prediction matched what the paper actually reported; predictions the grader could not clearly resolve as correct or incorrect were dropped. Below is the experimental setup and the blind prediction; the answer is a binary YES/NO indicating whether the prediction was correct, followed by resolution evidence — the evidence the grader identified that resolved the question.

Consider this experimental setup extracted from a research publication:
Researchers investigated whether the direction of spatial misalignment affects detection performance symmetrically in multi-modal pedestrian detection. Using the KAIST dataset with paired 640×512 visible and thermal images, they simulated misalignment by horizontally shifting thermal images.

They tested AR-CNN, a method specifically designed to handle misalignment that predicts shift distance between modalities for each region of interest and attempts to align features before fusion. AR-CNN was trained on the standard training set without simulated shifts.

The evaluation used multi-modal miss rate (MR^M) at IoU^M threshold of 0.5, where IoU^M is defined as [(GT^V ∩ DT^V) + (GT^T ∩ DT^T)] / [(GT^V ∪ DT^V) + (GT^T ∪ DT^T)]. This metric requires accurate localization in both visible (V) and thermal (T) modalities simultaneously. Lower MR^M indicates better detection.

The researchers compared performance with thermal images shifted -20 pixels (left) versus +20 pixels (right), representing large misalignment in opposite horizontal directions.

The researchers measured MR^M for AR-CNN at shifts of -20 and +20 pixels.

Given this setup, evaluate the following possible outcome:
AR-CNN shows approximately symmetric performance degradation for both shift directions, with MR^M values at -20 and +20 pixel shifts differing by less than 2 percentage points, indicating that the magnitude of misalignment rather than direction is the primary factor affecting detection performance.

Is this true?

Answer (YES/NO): YES